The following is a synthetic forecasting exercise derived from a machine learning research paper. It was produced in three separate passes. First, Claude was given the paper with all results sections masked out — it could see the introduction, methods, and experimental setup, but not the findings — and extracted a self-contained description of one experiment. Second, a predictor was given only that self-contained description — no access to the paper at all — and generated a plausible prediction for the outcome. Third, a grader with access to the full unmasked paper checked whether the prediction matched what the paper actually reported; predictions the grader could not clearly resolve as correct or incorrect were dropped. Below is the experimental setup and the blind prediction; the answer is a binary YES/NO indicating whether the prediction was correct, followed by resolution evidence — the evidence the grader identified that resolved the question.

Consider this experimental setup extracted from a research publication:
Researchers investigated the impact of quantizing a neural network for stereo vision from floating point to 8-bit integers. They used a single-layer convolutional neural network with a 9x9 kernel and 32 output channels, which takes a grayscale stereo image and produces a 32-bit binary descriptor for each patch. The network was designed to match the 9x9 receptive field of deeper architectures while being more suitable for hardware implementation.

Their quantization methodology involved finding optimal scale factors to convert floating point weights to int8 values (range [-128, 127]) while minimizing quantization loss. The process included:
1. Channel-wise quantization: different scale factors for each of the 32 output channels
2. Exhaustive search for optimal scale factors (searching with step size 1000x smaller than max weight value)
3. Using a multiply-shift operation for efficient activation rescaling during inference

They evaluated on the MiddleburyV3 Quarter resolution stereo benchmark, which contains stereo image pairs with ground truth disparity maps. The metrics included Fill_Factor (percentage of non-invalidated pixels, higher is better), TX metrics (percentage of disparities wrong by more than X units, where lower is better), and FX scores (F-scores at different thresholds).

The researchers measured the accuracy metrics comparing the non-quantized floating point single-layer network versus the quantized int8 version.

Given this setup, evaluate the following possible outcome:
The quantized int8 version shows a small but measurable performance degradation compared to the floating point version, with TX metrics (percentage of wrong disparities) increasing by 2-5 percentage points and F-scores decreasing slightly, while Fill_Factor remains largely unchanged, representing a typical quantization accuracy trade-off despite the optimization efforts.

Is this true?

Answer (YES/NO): NO